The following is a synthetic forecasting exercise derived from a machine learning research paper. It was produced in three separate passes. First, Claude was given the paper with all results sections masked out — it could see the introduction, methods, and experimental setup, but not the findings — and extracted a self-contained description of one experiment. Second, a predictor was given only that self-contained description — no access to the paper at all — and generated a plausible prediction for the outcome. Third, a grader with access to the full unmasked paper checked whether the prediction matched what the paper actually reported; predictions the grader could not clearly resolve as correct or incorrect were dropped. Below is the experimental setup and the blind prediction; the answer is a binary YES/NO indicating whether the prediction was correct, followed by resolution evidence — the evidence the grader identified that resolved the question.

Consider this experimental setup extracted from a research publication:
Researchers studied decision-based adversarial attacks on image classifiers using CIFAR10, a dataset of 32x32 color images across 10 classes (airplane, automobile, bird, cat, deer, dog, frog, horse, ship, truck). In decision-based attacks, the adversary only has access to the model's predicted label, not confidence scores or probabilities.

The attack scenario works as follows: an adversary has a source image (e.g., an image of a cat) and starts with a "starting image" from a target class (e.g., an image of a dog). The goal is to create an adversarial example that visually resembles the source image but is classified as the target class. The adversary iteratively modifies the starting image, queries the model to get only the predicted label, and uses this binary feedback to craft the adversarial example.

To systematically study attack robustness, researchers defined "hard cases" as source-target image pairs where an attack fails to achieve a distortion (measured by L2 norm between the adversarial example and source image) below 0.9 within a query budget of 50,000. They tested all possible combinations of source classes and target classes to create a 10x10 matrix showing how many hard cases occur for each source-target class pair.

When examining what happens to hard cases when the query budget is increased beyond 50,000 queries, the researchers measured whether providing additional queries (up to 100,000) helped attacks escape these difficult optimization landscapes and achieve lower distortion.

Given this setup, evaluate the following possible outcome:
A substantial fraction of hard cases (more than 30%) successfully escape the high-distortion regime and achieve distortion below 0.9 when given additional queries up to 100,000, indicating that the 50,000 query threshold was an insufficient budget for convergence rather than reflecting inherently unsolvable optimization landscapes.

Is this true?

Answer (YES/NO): NO